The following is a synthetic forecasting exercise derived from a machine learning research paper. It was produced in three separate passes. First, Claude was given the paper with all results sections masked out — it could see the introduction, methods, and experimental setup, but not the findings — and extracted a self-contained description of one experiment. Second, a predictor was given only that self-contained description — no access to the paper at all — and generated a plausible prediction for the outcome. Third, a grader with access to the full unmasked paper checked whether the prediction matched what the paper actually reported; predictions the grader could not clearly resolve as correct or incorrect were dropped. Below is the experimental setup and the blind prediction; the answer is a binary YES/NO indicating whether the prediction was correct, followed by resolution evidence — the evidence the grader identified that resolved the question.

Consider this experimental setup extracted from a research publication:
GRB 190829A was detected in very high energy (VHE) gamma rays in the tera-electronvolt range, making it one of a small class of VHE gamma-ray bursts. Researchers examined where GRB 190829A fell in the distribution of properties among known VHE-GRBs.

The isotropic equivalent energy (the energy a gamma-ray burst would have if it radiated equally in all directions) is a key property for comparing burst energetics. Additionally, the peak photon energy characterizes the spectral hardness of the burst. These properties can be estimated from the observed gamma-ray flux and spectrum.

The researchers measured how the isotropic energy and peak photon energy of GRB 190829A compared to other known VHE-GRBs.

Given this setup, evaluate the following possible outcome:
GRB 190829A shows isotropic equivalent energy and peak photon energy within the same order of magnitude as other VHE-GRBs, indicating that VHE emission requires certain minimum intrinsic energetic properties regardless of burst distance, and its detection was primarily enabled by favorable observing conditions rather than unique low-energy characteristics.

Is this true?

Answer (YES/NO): NO